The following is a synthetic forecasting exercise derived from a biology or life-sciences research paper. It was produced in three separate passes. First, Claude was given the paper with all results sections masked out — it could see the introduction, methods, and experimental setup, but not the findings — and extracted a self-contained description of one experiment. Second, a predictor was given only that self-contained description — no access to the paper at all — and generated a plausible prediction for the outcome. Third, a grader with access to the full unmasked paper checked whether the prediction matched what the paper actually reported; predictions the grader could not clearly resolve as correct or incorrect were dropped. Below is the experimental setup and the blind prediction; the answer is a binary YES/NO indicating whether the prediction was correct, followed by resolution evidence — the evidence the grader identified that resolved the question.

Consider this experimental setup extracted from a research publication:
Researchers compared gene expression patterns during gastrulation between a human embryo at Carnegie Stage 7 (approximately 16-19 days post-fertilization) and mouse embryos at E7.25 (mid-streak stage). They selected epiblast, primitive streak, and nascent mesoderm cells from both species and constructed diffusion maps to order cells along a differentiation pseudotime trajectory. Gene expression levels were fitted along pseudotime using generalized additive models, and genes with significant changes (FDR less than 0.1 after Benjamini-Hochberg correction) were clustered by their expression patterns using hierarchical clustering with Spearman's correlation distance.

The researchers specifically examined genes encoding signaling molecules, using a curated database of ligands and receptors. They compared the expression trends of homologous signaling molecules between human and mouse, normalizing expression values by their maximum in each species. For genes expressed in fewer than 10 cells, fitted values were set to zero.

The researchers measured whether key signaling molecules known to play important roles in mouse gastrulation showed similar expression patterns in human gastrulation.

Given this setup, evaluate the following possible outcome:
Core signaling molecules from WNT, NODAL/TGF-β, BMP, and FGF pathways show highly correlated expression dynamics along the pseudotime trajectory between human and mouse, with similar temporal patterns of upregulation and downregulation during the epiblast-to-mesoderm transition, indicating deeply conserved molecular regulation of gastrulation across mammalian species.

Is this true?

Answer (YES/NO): NO